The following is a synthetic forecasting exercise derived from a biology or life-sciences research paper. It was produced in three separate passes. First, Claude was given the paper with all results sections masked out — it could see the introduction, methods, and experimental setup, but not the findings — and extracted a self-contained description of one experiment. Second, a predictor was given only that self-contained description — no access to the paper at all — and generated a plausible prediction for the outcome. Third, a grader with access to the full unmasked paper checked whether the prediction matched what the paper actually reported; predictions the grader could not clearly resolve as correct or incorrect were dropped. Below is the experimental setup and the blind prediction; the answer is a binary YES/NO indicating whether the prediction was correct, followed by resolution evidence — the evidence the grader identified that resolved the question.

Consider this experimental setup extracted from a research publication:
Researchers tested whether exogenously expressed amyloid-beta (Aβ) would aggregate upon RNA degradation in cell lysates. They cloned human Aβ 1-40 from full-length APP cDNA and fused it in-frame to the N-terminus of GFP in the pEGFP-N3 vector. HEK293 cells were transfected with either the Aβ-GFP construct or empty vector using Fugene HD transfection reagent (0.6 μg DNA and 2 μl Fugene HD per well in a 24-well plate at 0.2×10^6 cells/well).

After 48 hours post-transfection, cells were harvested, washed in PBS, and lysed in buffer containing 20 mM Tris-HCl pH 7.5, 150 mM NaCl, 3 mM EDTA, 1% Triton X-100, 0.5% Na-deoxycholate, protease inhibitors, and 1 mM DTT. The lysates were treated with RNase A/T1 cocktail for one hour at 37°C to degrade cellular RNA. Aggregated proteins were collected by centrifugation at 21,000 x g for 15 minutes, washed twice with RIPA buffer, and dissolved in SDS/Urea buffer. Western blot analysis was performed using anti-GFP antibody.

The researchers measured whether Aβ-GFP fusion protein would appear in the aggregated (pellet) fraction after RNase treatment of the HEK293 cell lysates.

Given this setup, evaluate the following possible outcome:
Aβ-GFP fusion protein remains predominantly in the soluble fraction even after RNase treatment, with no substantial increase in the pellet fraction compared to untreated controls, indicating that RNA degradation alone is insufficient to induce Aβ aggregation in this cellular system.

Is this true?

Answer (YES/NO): NO